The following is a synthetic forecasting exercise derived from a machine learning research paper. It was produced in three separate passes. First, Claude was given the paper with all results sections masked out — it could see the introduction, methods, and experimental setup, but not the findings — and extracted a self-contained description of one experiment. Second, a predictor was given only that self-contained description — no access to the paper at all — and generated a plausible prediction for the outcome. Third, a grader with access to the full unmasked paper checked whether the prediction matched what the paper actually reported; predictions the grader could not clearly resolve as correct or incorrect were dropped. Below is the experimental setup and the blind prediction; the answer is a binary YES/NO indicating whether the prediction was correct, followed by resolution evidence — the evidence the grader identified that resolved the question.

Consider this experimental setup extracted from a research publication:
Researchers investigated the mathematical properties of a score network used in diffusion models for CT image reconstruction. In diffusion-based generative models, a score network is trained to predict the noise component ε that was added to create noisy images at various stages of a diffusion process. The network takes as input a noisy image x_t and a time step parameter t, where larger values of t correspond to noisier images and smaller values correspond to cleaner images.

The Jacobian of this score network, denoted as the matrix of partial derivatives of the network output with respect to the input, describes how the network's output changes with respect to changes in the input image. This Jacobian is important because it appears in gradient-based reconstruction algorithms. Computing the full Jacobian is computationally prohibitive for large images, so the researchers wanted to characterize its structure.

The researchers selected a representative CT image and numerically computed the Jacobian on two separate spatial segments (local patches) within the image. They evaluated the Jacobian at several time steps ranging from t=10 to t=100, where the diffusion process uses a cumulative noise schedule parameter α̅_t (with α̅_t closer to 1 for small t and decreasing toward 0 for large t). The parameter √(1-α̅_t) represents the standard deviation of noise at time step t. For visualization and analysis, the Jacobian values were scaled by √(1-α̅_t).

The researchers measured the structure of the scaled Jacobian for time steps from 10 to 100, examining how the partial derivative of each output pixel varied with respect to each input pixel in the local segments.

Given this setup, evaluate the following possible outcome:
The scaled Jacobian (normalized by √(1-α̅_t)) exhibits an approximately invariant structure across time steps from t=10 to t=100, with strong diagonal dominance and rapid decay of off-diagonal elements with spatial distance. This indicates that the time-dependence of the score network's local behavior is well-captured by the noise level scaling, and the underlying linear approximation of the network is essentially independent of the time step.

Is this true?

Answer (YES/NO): YES